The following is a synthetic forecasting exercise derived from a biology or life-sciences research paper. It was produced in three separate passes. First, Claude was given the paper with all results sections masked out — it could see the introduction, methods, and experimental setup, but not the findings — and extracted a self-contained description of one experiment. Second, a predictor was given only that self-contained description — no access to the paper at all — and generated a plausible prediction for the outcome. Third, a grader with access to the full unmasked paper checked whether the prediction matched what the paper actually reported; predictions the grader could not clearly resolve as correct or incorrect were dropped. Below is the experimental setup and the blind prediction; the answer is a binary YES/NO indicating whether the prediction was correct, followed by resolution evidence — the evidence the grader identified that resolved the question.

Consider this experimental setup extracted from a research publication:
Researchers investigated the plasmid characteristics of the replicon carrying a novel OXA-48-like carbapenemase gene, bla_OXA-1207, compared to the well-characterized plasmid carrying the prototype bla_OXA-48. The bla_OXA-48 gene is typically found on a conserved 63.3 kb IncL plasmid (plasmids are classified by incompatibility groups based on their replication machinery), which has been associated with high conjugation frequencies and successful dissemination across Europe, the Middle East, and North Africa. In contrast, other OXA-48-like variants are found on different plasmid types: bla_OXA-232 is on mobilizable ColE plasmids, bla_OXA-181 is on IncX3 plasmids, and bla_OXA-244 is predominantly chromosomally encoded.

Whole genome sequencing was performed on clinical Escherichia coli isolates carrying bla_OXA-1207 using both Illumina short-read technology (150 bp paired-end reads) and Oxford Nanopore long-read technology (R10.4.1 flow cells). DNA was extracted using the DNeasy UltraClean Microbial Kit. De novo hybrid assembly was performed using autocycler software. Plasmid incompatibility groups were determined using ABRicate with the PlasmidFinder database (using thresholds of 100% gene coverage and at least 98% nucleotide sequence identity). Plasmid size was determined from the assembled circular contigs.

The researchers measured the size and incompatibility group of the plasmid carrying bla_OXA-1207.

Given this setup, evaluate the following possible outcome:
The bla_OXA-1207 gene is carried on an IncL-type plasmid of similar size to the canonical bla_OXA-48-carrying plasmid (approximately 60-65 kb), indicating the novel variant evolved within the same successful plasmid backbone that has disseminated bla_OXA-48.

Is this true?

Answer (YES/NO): NO